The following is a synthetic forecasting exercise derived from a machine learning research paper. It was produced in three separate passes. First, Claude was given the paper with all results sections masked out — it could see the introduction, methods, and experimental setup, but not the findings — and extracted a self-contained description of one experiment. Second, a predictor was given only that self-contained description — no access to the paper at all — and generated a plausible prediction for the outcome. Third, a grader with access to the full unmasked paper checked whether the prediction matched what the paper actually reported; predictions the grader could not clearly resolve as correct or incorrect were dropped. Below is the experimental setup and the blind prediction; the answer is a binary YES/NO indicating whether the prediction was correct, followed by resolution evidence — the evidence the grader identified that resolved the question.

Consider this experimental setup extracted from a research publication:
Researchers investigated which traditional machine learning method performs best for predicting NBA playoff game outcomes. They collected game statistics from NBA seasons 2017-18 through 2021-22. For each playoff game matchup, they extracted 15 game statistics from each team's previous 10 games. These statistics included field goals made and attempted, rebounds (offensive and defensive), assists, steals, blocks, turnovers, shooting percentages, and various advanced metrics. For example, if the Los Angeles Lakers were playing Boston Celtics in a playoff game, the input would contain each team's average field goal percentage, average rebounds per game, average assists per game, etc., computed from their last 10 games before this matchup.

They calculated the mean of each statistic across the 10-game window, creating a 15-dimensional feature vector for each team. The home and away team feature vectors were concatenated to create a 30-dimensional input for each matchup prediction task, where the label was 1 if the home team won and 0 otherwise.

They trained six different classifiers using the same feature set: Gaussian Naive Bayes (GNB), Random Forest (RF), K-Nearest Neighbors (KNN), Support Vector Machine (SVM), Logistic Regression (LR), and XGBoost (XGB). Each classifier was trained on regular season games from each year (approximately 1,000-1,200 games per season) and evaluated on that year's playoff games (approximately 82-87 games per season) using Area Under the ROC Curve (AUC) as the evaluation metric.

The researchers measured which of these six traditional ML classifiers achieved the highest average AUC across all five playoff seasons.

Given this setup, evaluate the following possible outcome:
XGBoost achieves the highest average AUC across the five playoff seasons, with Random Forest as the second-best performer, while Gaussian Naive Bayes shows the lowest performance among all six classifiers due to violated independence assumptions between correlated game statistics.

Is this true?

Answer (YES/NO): NO